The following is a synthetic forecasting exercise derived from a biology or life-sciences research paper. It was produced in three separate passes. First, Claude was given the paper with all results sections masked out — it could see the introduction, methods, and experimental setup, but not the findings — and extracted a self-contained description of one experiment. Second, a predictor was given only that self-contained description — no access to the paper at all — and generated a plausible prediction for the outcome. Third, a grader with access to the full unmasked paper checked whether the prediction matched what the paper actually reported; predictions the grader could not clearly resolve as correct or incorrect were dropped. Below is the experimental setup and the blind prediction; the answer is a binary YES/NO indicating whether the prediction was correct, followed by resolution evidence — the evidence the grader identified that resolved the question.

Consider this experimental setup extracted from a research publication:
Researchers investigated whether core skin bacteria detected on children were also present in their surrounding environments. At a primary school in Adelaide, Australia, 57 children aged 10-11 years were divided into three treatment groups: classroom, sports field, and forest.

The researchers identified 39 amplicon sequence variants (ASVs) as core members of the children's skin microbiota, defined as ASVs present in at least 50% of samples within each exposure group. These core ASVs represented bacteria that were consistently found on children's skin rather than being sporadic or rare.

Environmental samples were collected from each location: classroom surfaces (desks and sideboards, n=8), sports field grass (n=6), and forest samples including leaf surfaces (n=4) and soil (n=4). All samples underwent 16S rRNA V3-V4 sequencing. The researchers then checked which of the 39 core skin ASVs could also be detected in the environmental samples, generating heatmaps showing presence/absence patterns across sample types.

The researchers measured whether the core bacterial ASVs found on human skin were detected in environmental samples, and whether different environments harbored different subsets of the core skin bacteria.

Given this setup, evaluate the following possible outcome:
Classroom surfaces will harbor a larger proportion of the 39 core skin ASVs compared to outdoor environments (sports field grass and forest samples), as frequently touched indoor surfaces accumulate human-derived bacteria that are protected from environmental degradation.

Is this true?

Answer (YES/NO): NO